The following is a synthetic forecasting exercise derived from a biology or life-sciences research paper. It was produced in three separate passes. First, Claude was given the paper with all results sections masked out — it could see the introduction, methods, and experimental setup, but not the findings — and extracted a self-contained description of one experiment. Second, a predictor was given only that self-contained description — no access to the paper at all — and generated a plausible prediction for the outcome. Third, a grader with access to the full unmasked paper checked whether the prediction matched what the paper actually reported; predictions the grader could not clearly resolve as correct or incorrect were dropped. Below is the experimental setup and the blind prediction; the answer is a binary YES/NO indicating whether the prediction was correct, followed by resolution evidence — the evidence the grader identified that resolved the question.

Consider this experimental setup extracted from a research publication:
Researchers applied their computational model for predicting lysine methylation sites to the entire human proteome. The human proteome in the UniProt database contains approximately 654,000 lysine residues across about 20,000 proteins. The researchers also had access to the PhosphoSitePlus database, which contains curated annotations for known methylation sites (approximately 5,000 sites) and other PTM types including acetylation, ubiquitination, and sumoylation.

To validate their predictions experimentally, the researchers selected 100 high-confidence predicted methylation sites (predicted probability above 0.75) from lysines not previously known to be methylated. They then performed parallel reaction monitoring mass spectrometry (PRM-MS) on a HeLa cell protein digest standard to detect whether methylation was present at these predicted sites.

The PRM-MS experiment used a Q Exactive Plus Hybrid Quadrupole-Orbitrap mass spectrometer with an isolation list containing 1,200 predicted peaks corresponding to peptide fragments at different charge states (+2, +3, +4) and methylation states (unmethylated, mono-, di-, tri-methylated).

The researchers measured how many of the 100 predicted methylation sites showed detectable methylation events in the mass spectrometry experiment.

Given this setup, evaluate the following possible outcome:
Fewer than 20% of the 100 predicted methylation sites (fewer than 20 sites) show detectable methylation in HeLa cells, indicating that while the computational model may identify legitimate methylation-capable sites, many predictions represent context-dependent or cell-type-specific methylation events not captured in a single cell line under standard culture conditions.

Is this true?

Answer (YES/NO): NO